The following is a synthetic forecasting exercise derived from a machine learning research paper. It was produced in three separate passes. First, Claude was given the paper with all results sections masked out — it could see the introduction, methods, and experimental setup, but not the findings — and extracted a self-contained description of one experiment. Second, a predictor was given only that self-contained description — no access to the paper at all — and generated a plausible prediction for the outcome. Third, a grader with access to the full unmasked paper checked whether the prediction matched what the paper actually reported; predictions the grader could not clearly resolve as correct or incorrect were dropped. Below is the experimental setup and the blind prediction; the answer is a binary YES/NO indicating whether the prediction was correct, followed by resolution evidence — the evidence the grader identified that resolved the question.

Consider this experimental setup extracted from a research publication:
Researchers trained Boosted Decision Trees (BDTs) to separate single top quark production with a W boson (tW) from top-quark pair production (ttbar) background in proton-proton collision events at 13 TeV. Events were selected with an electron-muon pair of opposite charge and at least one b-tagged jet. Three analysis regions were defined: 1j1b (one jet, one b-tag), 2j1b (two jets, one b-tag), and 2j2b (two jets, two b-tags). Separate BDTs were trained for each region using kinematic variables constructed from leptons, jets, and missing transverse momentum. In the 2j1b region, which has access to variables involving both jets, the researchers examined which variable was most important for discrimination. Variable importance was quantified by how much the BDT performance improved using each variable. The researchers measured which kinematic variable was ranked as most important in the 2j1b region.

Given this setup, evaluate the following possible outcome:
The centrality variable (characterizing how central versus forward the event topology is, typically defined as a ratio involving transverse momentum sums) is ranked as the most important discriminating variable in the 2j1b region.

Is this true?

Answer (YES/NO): NO